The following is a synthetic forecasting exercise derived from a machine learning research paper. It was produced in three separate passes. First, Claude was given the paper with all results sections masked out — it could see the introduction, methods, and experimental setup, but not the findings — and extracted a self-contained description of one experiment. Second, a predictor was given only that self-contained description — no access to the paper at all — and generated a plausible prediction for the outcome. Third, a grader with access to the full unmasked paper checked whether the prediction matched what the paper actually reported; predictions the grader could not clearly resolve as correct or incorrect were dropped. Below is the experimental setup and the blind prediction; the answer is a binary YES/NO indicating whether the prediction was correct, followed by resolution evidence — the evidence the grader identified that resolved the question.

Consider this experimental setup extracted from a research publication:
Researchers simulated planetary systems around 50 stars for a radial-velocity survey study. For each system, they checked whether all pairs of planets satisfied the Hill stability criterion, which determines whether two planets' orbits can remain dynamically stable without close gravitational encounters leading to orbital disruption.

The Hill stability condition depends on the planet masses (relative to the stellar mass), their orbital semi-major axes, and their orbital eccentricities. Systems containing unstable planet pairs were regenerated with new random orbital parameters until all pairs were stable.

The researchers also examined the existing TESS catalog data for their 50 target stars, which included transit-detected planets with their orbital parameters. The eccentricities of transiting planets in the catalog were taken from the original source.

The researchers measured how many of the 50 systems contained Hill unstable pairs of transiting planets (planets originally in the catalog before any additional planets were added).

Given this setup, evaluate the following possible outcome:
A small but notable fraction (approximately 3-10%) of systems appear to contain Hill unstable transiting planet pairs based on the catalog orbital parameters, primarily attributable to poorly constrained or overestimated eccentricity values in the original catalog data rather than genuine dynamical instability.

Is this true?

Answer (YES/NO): NO